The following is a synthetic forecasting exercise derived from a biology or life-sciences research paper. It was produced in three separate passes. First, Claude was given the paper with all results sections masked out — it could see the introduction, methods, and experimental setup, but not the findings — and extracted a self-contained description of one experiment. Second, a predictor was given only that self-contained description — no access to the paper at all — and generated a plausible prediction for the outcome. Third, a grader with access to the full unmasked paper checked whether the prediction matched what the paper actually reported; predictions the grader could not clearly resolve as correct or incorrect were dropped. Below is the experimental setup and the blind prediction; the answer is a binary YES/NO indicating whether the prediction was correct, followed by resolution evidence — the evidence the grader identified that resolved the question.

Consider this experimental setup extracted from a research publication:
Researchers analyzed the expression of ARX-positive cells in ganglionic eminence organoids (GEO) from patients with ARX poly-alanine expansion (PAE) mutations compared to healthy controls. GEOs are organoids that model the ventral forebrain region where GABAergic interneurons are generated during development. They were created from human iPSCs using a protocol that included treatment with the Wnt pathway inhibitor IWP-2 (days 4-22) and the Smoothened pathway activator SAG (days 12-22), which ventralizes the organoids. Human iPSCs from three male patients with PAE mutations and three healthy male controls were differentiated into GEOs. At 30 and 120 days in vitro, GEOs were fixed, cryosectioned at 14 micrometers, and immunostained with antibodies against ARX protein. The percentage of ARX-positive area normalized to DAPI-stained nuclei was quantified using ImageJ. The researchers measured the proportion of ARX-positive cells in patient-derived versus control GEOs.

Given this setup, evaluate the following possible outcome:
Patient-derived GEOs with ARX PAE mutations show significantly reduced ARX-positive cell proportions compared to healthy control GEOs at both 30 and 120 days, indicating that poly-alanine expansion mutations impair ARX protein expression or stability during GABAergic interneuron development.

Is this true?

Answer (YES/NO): NO